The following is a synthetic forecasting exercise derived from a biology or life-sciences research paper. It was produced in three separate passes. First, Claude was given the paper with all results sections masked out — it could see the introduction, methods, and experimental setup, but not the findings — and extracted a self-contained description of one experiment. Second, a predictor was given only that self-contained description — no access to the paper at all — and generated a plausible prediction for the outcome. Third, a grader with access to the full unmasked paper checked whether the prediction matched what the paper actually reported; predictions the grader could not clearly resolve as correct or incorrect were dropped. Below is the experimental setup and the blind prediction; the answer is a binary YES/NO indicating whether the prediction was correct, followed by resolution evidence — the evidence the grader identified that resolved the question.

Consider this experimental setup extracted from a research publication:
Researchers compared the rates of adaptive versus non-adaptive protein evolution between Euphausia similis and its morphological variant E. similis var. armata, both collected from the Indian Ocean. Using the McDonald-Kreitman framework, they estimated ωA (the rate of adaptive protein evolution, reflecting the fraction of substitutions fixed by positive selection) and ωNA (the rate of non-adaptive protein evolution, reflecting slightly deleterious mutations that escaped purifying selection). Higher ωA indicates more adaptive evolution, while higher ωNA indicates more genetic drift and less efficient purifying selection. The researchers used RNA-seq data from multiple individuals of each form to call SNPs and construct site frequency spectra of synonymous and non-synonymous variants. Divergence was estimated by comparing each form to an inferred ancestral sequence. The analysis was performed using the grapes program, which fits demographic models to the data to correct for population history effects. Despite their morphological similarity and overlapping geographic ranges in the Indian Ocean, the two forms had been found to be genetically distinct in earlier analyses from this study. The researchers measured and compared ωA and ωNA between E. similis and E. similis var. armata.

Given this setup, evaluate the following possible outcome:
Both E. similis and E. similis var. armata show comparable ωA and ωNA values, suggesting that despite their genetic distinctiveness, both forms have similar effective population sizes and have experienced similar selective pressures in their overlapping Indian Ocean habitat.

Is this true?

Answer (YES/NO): NO